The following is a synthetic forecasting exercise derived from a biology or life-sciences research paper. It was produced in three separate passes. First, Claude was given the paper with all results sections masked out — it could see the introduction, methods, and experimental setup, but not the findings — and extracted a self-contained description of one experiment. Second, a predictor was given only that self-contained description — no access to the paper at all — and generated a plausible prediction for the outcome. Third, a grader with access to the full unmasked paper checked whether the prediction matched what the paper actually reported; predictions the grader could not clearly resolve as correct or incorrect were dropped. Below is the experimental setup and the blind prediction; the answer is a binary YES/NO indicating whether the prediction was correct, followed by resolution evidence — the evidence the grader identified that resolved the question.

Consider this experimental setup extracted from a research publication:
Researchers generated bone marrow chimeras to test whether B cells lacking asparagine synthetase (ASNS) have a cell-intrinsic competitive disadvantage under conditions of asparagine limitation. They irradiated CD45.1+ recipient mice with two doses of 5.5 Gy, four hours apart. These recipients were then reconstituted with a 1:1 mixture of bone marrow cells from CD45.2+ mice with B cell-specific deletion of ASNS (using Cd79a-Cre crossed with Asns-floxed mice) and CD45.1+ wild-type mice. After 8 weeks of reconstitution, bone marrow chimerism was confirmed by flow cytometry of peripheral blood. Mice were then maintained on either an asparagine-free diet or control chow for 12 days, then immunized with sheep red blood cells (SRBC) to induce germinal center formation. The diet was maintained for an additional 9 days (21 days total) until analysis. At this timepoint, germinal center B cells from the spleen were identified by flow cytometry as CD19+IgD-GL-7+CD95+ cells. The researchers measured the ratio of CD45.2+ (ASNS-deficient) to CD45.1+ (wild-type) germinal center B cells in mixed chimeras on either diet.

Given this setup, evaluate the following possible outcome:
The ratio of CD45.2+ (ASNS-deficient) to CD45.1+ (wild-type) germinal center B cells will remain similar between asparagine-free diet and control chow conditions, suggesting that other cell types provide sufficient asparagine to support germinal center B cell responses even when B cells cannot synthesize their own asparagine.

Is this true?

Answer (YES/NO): NO